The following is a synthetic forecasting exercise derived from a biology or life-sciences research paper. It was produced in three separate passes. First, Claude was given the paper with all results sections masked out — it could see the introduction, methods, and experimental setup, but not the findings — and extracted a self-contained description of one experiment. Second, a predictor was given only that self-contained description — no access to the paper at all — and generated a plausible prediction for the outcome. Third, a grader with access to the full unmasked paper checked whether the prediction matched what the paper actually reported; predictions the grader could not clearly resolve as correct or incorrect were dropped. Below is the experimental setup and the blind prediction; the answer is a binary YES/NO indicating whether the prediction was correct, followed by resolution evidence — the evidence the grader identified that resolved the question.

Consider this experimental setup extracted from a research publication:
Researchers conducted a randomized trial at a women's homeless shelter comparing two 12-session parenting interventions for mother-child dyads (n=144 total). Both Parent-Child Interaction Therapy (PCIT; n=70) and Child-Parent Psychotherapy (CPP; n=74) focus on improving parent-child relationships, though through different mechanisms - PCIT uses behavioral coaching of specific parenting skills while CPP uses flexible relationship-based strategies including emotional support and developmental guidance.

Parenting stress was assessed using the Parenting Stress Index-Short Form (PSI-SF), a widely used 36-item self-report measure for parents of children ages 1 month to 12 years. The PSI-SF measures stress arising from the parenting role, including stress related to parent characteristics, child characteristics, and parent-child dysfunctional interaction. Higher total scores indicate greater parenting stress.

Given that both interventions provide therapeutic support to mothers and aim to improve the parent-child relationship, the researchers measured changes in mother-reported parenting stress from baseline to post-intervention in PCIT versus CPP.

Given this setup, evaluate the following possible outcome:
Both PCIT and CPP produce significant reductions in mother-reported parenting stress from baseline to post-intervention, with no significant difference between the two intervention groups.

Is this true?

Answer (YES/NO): NO